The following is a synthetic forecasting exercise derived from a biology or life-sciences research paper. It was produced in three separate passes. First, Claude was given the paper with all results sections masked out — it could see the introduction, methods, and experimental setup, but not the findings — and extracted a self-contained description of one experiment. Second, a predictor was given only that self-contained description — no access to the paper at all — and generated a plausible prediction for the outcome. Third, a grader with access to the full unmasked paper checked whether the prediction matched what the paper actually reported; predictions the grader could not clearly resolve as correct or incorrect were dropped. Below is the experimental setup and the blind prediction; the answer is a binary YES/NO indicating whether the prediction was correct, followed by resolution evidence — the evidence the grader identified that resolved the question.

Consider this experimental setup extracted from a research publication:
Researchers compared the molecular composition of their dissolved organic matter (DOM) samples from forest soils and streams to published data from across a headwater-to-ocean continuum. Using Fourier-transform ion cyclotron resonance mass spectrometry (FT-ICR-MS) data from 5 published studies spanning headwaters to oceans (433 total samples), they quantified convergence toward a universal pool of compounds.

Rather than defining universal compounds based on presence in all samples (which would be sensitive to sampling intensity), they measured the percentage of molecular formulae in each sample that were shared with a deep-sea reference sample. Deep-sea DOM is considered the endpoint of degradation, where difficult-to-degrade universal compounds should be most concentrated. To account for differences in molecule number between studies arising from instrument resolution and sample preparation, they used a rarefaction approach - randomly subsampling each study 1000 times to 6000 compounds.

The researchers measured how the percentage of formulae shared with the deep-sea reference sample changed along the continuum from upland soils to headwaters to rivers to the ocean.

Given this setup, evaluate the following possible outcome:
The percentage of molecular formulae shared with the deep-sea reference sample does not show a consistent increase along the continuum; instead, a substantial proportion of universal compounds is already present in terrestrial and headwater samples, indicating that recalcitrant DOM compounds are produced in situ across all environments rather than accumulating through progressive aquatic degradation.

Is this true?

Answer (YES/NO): NO